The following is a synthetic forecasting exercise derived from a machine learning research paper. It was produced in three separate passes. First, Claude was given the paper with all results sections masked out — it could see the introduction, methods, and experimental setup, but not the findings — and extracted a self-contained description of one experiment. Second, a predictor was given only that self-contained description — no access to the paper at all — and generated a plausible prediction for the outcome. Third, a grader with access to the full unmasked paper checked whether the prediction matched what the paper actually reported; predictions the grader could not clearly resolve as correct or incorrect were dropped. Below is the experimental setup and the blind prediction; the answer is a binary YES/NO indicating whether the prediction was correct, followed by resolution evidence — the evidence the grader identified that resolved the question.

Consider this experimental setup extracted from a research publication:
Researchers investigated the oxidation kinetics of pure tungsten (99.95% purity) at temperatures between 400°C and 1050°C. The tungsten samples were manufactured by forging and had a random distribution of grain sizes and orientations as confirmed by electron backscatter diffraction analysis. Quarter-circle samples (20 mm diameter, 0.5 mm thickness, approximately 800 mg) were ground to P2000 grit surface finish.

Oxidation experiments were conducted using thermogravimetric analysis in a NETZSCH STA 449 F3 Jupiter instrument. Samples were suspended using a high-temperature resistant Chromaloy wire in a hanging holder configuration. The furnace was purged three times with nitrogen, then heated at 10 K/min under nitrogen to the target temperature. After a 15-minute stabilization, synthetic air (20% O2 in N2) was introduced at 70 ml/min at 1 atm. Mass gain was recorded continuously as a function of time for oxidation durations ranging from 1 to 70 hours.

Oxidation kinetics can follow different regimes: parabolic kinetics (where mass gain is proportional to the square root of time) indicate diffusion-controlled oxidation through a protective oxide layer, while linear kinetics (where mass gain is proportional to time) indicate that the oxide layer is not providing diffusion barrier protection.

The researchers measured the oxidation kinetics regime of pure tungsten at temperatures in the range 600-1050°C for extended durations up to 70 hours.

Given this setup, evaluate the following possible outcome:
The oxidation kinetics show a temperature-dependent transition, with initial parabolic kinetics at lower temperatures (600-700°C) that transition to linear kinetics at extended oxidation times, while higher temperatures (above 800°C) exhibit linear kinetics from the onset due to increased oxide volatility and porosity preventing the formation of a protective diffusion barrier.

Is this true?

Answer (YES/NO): NO